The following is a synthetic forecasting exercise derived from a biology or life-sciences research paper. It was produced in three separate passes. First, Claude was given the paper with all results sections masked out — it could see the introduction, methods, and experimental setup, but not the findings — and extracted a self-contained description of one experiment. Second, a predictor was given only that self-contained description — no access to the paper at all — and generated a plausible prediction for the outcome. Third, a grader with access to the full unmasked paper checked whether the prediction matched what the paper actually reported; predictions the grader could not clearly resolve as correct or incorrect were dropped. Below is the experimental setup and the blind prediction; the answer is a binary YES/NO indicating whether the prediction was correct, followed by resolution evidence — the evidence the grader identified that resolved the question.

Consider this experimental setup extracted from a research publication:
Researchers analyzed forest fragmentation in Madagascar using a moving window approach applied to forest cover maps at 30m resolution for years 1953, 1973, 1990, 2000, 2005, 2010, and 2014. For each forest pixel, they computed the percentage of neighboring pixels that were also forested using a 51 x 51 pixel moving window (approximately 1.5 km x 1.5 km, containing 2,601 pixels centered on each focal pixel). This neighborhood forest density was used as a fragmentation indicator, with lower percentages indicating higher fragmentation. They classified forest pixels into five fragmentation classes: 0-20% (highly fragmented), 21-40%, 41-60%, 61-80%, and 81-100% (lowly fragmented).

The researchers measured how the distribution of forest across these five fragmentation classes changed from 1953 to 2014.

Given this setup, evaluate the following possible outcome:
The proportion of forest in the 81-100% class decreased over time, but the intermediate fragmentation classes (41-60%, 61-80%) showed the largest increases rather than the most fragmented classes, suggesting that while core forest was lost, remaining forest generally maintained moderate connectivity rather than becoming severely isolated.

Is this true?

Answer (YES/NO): NO